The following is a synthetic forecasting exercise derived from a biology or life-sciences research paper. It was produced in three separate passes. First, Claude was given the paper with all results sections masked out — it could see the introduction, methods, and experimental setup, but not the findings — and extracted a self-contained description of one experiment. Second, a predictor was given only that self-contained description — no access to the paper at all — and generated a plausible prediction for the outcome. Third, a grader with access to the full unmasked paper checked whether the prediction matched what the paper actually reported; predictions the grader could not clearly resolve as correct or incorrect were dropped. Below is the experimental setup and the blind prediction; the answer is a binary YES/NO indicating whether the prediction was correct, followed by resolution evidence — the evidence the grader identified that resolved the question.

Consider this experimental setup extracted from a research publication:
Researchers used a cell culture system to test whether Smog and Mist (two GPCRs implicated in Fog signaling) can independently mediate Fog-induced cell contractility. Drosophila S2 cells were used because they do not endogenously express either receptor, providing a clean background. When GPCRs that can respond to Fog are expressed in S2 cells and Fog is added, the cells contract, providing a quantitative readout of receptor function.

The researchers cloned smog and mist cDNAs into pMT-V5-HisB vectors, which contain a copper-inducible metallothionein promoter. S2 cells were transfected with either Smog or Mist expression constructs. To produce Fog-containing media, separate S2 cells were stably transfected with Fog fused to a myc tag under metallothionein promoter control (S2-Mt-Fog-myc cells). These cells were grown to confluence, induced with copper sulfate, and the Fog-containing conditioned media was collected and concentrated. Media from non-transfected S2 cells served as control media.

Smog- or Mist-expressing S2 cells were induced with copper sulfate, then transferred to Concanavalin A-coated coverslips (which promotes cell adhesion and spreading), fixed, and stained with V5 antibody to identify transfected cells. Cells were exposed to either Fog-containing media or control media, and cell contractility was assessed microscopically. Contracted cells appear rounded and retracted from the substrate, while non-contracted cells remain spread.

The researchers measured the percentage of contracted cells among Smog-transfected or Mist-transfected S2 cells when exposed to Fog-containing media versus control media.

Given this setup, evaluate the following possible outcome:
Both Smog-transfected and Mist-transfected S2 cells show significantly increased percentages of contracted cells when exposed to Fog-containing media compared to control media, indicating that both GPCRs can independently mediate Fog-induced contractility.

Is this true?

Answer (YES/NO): YES